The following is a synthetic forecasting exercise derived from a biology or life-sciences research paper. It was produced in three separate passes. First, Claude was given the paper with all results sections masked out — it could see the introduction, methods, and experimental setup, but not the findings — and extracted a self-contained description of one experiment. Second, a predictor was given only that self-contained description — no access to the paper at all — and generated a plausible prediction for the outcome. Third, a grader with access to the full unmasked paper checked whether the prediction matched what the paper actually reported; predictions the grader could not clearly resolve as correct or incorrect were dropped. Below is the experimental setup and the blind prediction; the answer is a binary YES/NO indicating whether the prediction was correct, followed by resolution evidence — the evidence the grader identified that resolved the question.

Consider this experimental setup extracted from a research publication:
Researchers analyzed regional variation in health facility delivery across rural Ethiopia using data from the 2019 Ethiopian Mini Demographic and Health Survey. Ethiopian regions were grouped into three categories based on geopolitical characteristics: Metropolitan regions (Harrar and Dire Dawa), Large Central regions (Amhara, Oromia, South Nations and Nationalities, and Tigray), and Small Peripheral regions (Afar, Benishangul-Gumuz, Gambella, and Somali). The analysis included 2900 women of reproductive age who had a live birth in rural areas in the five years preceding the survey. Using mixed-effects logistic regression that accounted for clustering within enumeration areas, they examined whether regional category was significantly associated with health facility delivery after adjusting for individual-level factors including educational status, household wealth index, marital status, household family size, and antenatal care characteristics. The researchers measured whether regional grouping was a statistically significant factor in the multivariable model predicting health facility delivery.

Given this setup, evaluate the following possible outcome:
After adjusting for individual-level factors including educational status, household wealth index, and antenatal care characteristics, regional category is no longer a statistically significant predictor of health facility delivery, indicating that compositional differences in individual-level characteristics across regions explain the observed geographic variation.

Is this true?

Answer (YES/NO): YES